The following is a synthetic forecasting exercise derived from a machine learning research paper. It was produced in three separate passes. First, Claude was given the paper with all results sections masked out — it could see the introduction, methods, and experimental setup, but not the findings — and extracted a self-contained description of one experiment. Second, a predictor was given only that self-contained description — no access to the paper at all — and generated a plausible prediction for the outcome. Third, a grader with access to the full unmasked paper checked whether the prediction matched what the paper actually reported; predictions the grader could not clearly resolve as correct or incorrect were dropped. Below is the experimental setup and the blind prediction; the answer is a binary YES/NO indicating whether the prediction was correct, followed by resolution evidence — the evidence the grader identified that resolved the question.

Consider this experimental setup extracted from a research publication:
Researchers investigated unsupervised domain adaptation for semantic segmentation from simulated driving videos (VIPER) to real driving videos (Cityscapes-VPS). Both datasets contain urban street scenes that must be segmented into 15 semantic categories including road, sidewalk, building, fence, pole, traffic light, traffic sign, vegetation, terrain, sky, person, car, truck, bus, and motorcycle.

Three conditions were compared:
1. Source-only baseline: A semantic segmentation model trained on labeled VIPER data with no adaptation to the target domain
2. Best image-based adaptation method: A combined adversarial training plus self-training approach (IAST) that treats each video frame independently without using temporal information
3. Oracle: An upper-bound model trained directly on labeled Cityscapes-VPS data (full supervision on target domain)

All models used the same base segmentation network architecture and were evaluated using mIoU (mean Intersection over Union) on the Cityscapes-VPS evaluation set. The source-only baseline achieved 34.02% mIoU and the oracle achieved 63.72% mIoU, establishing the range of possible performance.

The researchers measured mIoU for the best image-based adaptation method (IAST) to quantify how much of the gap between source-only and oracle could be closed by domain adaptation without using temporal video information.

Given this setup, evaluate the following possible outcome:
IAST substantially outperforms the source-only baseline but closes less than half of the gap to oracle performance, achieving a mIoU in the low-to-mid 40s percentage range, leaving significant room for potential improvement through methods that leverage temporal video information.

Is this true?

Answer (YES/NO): NO